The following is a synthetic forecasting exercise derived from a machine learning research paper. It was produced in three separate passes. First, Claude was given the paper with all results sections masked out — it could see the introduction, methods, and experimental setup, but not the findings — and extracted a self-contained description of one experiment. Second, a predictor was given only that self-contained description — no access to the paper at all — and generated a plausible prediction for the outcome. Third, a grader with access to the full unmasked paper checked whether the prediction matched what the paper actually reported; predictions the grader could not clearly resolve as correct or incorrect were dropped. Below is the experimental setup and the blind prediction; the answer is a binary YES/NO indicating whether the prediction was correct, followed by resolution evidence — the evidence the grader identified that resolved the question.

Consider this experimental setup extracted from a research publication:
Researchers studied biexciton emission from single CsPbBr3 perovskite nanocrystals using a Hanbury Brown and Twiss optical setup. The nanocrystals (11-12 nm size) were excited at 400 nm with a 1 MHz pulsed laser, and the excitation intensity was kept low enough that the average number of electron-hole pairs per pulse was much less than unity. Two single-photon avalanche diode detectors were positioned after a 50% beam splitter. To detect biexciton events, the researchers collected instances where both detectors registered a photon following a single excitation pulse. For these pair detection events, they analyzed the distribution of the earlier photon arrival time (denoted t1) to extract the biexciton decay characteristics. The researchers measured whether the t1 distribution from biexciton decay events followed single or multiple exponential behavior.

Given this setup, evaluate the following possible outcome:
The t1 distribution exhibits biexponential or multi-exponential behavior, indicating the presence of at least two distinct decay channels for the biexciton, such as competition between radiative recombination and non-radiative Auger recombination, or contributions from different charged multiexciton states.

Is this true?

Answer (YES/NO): NO